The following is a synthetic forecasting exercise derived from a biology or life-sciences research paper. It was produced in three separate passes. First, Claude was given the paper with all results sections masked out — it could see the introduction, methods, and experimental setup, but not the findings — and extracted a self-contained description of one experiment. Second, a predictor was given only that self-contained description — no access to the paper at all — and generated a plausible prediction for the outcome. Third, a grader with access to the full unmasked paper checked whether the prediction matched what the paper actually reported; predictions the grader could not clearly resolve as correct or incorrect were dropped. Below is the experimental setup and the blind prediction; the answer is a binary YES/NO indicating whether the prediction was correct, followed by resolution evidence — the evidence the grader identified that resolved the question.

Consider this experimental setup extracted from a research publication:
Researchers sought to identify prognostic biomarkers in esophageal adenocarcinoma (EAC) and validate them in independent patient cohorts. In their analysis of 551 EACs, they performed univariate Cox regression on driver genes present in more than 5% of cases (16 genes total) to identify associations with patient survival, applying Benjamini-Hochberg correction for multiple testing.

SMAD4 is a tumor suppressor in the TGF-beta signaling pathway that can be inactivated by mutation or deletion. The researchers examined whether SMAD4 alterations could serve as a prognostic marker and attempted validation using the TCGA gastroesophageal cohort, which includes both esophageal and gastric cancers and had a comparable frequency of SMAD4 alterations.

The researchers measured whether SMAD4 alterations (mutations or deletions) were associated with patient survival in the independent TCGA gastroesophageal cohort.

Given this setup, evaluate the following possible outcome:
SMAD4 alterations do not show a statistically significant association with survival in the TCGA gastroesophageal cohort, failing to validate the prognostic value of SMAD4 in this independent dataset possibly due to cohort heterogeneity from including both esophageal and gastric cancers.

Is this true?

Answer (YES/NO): NO